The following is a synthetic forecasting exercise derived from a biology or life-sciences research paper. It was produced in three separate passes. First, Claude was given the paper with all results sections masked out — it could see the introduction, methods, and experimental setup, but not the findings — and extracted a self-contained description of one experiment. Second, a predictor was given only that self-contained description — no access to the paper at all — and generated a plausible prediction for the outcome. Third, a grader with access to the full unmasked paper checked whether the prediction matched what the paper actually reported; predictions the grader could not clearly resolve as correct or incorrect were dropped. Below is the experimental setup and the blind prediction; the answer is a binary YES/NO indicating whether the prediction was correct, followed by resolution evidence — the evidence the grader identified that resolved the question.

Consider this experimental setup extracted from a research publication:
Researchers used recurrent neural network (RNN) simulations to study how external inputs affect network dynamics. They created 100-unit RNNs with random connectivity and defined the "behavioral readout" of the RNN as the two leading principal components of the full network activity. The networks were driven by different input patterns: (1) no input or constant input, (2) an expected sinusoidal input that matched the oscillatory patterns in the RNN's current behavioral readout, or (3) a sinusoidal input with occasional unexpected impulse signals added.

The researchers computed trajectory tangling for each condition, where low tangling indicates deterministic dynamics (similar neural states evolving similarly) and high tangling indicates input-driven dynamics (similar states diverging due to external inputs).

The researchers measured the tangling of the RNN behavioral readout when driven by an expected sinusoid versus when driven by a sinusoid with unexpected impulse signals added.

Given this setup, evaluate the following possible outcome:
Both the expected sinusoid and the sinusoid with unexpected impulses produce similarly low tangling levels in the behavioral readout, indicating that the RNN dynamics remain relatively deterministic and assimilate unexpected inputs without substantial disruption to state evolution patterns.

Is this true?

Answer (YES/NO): NO